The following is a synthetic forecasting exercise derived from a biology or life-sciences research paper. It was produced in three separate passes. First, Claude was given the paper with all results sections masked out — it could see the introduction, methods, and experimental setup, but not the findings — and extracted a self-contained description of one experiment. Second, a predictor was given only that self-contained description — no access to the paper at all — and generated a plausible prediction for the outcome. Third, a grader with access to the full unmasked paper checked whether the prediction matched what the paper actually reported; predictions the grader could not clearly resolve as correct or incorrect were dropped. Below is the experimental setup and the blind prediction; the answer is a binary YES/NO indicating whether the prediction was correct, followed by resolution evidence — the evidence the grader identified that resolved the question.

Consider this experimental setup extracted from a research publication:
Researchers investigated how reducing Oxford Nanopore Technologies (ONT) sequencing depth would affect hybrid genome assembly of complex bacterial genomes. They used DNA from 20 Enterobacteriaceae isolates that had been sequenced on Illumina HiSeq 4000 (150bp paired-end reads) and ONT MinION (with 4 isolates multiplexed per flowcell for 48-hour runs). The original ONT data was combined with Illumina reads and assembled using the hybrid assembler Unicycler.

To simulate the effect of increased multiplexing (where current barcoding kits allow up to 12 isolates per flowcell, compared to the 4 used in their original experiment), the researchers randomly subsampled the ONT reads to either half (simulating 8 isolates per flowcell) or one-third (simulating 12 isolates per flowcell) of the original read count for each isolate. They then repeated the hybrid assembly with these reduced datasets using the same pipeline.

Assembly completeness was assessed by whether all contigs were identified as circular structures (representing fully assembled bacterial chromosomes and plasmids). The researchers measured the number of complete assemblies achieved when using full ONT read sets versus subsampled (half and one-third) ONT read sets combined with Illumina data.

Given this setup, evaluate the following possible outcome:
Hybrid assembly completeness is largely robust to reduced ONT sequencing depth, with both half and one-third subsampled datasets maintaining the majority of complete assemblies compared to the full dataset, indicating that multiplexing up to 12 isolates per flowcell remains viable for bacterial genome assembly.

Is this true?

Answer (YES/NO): YES